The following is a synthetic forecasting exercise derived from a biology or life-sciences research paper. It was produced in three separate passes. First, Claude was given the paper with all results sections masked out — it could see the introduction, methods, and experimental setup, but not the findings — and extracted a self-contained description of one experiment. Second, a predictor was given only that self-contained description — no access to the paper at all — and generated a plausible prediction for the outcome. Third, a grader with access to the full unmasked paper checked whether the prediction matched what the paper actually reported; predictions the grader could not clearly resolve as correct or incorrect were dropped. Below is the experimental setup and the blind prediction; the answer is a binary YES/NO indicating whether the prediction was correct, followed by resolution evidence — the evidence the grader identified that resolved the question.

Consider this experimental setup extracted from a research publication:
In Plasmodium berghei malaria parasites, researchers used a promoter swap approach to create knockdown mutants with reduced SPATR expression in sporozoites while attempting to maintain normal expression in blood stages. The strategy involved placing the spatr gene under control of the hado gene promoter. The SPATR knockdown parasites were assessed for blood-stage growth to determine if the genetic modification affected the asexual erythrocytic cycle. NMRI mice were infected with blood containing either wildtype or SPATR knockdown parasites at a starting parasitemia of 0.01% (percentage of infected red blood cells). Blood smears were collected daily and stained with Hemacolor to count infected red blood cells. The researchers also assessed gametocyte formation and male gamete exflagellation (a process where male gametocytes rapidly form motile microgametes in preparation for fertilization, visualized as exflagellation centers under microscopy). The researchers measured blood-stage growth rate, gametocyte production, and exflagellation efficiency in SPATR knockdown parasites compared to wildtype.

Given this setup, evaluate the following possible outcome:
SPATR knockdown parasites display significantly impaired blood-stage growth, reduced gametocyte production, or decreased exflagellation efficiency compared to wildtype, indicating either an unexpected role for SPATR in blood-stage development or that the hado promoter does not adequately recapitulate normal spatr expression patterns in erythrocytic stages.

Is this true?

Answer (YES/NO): NO